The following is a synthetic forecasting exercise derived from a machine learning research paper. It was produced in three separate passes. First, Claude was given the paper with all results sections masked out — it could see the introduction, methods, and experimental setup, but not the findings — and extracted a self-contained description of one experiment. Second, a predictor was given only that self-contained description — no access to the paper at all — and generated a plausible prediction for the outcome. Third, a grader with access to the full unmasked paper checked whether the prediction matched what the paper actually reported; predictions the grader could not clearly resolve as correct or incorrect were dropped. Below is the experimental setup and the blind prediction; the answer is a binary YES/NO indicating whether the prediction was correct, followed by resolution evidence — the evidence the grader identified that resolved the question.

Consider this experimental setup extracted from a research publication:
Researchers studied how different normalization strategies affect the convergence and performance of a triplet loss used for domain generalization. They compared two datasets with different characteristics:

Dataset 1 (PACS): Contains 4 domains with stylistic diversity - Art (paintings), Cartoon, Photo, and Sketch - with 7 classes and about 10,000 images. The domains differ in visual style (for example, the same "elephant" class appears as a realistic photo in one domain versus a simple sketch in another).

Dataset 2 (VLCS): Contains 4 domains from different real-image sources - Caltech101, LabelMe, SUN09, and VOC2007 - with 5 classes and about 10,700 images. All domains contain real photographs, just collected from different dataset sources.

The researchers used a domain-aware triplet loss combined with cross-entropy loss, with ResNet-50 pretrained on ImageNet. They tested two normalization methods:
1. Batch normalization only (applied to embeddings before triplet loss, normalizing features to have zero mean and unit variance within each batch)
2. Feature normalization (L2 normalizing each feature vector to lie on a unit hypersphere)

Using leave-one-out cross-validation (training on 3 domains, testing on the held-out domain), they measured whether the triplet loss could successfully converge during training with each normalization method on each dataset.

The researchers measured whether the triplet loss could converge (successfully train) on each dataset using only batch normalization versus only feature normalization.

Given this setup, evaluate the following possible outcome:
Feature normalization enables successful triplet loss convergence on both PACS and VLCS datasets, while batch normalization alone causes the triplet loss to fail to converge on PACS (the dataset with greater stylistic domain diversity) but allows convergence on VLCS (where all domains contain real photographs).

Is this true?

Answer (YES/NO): NO